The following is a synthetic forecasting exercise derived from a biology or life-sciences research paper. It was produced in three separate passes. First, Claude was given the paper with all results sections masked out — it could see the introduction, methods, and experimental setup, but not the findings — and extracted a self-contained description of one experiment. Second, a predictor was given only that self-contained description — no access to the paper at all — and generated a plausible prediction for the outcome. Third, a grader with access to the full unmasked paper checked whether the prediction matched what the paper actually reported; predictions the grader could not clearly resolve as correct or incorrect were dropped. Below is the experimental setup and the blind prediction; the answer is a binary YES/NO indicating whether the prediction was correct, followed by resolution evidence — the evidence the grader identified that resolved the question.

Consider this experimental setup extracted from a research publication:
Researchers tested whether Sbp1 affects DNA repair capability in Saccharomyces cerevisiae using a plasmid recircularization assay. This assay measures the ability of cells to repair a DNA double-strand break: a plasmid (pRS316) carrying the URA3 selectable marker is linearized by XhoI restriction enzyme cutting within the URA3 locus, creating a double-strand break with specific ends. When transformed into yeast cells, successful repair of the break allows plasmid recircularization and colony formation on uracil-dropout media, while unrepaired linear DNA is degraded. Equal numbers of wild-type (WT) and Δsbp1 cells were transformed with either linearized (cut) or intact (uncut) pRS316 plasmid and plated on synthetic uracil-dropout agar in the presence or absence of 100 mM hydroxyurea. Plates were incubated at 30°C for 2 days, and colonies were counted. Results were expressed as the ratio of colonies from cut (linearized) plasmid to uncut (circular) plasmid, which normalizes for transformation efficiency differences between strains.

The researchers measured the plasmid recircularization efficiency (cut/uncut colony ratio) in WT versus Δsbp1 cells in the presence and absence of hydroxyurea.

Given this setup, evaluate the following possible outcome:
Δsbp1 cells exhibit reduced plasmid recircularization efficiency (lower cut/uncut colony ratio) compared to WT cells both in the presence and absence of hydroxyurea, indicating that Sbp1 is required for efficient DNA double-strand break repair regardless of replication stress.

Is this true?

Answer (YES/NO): NO